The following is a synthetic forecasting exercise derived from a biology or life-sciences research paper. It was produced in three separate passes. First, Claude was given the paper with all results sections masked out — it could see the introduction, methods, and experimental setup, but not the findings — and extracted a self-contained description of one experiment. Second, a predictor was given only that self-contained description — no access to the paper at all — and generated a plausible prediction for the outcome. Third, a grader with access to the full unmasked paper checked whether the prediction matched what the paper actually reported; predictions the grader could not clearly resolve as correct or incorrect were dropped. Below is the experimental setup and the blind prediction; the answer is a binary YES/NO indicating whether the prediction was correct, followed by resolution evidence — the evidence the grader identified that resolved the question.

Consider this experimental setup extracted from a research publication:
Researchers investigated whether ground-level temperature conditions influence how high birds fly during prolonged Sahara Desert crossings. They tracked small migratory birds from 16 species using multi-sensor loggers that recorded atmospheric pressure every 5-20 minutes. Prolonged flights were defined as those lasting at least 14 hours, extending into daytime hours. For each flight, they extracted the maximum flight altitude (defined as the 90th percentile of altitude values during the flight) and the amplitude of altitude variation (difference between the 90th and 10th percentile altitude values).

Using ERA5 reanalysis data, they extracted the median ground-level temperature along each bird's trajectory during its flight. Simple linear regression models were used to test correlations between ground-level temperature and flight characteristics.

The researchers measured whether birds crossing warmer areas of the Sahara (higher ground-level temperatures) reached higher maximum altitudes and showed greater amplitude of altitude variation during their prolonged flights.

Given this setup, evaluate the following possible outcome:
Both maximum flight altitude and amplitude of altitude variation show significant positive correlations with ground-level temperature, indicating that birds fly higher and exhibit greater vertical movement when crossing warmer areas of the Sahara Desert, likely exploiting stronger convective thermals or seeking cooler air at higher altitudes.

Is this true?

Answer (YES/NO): NO